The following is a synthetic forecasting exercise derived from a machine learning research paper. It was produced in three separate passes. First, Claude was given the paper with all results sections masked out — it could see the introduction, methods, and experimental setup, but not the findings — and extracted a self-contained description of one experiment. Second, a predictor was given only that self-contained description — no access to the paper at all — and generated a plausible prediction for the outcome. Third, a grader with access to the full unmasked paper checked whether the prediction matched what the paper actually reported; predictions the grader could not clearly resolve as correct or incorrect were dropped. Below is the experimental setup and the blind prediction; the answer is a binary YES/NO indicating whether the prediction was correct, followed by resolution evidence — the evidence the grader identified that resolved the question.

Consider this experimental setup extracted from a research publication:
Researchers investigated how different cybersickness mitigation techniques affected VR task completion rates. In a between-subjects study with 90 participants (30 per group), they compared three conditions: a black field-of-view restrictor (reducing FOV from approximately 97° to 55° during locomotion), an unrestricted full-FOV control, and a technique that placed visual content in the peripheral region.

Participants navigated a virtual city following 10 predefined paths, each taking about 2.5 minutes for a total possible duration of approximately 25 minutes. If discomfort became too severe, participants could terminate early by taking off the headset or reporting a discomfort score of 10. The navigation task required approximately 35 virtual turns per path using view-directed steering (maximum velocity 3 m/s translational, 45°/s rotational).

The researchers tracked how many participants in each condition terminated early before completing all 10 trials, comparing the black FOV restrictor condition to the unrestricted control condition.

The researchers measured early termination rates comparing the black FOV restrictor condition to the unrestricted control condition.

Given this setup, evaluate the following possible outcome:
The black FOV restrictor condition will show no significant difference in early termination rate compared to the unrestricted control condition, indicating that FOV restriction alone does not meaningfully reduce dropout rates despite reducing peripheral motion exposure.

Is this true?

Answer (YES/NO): YES